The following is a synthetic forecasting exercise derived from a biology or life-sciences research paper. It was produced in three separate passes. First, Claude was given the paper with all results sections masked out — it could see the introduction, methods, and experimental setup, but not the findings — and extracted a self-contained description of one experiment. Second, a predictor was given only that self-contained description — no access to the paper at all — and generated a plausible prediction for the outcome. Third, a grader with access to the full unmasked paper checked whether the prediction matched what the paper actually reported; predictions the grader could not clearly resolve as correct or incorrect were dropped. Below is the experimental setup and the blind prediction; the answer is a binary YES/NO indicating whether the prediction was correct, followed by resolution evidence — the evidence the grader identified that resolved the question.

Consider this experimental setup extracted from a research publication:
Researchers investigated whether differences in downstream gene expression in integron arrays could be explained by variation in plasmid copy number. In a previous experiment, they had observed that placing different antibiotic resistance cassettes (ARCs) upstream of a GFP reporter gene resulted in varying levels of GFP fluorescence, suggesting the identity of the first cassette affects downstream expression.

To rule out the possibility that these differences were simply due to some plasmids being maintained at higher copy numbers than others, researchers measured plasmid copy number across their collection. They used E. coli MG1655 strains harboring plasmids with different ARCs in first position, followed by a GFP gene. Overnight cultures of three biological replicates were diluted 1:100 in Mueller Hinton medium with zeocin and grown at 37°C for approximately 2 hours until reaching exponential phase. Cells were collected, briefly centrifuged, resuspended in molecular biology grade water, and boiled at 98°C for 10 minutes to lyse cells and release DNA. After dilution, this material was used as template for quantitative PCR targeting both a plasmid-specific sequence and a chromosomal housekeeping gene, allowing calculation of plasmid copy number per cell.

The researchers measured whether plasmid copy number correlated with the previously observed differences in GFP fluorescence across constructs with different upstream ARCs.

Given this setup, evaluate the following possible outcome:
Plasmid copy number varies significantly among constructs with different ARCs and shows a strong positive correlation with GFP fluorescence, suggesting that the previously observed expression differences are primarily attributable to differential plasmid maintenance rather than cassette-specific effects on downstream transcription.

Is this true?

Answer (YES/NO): NO